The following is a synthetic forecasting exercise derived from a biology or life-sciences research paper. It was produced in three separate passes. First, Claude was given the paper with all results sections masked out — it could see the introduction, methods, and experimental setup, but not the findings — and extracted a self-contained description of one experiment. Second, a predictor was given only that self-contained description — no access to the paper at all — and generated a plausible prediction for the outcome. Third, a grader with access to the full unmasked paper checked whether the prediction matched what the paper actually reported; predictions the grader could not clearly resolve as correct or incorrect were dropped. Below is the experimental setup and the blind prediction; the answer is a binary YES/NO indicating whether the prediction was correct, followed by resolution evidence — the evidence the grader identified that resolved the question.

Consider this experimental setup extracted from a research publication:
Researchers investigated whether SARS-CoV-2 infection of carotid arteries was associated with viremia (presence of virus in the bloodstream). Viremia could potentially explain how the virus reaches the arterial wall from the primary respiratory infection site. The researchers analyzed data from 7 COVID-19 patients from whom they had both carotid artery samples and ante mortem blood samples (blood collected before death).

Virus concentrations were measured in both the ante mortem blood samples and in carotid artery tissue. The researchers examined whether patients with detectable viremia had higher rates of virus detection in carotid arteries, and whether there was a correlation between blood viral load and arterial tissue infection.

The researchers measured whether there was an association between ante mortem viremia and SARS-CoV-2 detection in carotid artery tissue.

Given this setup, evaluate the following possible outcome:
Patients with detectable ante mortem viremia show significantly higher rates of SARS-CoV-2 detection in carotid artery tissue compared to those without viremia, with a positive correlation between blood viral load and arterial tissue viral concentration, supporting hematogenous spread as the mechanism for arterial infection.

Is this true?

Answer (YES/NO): YES